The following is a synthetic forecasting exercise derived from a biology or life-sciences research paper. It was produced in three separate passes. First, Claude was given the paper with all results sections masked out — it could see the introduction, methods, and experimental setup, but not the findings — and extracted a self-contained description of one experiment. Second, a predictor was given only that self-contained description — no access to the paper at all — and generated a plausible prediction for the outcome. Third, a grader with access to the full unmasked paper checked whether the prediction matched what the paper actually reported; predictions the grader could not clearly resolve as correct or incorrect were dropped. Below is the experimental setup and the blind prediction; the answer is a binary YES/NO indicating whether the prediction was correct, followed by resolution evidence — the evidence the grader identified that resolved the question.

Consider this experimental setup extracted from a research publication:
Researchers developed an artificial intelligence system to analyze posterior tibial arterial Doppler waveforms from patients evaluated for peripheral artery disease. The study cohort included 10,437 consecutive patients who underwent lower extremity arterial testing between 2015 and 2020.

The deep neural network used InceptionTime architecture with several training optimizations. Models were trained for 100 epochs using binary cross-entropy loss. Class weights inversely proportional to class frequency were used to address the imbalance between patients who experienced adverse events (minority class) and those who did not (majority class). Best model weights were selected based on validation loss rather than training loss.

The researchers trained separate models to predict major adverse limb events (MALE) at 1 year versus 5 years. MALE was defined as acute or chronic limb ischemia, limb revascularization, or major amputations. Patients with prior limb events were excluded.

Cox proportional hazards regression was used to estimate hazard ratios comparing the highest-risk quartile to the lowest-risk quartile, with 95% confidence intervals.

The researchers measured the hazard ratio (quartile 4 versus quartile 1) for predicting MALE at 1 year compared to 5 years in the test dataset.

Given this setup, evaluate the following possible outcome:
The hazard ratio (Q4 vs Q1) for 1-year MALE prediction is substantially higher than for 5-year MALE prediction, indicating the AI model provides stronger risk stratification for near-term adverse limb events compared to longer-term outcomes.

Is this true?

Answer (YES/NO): NO